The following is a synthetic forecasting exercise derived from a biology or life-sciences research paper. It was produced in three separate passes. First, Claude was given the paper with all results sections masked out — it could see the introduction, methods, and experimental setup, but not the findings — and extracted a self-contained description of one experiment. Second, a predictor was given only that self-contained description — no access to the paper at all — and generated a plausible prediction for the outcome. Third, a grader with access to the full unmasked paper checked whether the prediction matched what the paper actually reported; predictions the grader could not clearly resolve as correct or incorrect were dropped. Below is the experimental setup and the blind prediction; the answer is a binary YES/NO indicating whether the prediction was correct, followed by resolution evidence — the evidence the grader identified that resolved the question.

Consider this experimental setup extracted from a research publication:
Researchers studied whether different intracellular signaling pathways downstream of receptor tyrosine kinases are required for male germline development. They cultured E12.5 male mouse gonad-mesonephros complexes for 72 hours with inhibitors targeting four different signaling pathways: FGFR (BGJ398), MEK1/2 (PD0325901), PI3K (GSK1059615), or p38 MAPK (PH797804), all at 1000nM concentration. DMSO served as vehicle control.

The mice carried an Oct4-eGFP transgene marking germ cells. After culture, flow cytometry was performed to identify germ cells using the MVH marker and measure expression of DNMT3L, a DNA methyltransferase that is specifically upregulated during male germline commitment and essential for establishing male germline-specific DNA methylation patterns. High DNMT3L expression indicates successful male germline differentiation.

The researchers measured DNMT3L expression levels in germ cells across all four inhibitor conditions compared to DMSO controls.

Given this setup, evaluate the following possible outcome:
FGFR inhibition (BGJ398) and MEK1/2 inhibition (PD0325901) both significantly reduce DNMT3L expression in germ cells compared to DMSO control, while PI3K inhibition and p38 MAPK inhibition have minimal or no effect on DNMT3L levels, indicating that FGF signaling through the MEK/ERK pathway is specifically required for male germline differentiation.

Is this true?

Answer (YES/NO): NO